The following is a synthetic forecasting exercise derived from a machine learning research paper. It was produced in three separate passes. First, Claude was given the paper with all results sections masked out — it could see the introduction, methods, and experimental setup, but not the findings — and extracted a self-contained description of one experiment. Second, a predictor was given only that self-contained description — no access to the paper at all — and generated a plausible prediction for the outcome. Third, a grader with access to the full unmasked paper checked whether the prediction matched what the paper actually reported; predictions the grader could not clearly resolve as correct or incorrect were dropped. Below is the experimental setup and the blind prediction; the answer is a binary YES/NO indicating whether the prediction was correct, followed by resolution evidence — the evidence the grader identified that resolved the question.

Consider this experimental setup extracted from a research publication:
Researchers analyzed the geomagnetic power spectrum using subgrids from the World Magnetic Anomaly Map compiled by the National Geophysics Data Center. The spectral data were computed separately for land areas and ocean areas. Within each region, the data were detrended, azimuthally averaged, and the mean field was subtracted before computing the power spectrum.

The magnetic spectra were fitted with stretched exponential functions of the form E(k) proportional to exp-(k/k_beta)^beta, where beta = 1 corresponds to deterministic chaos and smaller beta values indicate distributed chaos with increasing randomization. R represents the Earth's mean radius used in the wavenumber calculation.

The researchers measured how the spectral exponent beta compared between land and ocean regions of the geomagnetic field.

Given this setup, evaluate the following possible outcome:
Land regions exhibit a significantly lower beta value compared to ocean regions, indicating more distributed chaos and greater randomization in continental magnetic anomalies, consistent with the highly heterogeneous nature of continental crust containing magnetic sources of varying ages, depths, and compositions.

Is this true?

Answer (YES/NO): YES